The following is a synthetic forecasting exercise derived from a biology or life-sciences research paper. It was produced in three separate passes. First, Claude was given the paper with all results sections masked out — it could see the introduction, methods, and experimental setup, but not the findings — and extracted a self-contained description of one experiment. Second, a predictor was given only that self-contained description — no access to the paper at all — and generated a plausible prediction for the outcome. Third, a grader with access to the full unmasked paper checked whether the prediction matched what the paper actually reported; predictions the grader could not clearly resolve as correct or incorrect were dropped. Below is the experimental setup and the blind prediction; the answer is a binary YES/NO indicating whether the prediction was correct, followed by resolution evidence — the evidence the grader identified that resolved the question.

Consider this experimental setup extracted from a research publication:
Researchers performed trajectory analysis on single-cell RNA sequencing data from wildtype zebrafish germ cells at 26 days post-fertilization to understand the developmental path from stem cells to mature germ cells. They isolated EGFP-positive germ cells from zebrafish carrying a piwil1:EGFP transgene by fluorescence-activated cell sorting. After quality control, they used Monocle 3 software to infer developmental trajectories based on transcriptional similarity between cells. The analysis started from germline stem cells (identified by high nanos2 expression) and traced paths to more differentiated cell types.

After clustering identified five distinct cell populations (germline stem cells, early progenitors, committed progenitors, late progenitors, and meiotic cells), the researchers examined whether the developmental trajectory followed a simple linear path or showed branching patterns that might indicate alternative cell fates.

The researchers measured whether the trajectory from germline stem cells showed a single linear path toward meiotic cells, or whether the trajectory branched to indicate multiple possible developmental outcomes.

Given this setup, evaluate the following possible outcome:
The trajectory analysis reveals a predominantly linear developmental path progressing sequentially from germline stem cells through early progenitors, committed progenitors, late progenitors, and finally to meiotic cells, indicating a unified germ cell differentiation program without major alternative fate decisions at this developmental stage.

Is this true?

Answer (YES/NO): YES